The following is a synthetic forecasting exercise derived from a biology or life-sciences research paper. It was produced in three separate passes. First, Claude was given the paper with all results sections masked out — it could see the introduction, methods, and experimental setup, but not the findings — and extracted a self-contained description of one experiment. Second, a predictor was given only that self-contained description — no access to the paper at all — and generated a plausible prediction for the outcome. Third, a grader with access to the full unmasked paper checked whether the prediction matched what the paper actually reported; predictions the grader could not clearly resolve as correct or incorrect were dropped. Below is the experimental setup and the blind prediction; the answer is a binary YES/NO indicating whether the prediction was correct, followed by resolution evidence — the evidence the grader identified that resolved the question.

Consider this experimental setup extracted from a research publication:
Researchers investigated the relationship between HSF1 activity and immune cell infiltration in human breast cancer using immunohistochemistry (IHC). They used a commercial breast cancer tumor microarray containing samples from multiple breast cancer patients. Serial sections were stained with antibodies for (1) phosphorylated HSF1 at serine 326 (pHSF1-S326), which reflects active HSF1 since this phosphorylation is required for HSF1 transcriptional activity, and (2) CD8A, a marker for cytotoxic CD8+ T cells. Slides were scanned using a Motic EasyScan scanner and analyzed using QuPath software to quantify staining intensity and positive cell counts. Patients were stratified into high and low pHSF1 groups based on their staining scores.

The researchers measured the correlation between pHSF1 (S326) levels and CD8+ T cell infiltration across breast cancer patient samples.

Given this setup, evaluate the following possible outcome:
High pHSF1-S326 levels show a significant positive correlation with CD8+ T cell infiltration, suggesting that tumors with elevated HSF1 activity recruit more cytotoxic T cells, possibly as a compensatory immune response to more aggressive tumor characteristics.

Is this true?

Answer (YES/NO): NO